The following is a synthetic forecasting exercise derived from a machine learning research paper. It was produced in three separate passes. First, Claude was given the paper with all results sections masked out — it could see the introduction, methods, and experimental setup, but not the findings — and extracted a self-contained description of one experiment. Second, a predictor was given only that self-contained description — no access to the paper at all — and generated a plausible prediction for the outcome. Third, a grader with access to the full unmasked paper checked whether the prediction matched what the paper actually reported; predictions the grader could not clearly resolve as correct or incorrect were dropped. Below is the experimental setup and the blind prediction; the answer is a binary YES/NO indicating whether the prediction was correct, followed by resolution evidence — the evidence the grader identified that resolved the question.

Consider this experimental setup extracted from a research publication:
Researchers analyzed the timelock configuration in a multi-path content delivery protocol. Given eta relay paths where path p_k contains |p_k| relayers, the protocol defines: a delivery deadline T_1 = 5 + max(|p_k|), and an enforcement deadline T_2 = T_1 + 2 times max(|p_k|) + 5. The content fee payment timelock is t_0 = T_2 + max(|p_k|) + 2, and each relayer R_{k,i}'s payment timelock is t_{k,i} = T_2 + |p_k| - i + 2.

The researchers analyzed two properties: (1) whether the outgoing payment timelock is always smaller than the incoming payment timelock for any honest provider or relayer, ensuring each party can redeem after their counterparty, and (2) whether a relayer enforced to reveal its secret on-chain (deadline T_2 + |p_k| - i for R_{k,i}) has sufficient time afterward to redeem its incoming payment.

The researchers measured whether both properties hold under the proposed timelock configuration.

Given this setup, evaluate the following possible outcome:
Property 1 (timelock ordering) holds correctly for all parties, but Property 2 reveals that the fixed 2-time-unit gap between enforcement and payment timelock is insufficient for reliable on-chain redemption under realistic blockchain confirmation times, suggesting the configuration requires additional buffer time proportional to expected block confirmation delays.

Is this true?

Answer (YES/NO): NO